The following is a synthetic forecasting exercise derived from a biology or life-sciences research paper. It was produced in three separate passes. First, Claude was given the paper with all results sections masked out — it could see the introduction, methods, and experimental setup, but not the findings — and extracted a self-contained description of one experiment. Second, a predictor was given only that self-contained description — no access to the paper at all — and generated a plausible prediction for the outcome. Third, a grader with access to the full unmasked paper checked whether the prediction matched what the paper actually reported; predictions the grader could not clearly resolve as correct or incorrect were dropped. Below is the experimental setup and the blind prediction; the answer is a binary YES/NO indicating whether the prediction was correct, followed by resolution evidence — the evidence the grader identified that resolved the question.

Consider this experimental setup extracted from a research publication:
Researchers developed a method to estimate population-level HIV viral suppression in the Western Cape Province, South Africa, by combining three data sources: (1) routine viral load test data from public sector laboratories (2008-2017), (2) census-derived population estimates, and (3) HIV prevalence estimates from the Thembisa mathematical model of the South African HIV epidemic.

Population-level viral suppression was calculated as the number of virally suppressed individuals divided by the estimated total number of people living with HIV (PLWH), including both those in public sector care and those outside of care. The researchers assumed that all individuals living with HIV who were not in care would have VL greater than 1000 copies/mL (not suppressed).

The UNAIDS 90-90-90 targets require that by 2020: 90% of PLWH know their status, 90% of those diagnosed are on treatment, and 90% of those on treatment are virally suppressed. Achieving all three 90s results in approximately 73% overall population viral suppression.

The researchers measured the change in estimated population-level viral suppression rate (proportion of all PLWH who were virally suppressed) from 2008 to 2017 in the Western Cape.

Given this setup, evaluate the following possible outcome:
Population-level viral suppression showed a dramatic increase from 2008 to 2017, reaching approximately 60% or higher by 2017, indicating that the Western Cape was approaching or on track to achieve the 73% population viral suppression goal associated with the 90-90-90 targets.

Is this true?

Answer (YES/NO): NO